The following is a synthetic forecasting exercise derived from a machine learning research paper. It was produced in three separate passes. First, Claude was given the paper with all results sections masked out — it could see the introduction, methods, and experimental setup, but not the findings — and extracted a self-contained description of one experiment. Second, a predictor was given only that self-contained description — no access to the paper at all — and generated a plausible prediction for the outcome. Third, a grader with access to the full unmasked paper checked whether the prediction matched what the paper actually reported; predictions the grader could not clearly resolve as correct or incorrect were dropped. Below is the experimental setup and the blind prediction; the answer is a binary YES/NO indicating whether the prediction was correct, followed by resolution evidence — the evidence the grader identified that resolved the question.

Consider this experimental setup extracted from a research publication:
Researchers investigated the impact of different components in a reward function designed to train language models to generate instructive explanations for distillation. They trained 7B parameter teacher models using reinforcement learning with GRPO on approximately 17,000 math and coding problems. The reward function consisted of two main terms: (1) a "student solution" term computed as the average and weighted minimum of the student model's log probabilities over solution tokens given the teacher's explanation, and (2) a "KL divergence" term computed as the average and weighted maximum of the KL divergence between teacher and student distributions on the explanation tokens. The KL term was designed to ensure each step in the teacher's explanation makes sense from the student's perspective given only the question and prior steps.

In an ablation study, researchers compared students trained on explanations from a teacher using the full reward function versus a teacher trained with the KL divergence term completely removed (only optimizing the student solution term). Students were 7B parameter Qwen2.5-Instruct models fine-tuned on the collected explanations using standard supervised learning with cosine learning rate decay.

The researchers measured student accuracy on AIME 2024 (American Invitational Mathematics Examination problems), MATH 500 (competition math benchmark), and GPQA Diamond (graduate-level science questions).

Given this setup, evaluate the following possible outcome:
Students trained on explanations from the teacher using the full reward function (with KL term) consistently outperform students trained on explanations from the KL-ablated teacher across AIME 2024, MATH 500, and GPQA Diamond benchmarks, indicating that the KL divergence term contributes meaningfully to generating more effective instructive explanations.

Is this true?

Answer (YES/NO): YES